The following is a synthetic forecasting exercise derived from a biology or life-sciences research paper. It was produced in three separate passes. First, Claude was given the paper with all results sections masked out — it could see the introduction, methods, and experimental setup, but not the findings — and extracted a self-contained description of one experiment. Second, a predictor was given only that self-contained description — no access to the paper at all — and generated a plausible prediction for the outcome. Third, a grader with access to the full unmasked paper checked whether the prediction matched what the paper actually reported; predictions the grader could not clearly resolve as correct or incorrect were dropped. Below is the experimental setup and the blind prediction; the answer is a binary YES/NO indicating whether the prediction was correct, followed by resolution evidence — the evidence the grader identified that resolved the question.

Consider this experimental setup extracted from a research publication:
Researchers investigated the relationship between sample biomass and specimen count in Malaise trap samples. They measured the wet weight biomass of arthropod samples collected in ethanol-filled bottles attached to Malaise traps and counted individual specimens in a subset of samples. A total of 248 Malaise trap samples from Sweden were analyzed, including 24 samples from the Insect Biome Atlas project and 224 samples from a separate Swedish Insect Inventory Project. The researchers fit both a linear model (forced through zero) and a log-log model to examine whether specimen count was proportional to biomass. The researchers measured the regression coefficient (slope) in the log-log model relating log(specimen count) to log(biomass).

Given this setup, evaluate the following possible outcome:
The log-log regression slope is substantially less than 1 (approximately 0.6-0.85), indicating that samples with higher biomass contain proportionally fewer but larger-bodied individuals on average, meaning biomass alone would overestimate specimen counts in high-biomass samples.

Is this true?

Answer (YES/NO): NO